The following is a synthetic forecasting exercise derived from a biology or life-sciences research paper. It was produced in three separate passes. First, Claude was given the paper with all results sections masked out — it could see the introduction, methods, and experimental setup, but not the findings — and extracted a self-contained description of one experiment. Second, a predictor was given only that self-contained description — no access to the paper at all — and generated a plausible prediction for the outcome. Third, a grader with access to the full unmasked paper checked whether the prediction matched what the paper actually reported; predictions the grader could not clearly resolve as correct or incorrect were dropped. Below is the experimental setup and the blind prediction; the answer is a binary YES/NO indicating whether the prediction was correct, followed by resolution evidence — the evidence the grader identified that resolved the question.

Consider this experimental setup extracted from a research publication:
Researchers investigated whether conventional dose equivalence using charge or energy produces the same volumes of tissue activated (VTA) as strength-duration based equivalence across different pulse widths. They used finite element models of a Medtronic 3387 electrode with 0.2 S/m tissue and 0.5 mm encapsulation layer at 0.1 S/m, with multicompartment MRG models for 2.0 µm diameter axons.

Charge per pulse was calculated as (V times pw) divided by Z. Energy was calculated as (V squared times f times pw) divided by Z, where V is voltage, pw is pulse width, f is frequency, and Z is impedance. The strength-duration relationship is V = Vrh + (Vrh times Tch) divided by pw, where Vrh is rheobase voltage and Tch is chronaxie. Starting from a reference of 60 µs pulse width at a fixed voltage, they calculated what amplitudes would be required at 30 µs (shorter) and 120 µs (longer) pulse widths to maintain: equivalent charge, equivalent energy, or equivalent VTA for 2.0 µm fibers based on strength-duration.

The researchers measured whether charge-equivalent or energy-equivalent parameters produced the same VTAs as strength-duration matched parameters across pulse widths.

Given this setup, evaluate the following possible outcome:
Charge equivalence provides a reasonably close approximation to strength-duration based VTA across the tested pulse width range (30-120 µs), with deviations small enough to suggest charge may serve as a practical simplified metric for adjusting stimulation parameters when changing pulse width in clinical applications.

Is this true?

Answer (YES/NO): NO